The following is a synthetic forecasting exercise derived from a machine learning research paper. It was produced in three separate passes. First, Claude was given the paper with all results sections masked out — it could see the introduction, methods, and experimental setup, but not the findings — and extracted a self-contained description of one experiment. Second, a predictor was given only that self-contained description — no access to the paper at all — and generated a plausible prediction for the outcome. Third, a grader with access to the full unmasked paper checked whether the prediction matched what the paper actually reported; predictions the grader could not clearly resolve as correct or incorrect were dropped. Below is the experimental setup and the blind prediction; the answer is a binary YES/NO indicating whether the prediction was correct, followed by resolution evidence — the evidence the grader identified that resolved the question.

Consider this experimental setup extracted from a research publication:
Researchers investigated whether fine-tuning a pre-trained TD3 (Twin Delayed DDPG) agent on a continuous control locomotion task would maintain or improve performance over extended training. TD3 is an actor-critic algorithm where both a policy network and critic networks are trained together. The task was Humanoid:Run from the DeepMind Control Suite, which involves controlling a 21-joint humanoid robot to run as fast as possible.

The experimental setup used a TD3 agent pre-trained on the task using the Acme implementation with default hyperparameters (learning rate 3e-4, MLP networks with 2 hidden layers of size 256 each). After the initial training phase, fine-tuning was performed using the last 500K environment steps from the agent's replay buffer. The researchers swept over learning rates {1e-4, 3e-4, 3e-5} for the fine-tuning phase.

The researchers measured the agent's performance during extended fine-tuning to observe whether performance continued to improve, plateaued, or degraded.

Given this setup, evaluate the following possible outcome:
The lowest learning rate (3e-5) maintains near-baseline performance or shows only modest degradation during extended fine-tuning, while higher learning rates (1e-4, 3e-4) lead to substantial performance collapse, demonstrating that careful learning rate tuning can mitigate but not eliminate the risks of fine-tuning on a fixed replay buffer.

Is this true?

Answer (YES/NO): NO